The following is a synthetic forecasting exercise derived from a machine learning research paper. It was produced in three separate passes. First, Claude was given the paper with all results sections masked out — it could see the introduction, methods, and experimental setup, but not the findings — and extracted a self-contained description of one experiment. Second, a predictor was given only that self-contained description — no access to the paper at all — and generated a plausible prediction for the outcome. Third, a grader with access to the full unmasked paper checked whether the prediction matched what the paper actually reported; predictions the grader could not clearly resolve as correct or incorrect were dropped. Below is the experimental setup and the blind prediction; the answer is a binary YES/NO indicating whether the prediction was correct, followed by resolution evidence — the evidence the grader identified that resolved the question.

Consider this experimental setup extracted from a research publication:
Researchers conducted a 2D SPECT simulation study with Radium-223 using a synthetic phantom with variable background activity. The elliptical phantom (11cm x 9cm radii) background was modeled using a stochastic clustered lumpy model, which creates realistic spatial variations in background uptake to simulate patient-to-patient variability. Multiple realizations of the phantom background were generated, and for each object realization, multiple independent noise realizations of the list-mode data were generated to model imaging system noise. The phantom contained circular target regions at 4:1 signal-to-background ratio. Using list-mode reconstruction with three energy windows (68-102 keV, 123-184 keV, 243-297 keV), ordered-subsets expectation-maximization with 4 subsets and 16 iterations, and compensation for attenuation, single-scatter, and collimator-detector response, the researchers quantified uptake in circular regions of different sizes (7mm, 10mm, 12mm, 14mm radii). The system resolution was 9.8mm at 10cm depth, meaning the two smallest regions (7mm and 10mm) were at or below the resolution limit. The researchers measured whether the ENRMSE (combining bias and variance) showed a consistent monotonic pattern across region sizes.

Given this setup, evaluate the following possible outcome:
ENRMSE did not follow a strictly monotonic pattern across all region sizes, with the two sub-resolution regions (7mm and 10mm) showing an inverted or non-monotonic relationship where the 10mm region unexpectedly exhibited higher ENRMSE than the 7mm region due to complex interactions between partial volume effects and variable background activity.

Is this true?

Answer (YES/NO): NO